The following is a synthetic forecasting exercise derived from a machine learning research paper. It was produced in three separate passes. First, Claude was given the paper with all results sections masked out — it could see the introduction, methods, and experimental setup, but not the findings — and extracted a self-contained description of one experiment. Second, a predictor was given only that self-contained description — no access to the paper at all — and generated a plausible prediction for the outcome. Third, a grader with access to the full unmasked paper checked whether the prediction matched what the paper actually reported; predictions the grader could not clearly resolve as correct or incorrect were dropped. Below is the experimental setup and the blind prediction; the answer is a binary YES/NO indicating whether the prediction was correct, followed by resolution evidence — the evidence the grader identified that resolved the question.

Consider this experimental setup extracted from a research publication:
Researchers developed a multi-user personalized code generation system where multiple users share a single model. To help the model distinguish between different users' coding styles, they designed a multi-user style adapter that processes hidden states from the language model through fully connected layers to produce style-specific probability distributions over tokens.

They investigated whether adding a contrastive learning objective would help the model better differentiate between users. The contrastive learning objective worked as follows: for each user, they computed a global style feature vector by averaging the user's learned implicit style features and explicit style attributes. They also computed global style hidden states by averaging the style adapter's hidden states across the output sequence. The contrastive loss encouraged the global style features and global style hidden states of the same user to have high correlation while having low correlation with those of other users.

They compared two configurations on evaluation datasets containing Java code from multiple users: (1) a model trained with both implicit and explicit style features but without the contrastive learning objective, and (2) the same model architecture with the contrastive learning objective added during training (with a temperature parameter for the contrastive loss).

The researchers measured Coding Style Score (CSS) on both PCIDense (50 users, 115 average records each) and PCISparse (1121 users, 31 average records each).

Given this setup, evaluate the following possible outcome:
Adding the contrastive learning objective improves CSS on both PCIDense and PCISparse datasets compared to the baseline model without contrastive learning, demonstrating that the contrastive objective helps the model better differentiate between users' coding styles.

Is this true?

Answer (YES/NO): YES